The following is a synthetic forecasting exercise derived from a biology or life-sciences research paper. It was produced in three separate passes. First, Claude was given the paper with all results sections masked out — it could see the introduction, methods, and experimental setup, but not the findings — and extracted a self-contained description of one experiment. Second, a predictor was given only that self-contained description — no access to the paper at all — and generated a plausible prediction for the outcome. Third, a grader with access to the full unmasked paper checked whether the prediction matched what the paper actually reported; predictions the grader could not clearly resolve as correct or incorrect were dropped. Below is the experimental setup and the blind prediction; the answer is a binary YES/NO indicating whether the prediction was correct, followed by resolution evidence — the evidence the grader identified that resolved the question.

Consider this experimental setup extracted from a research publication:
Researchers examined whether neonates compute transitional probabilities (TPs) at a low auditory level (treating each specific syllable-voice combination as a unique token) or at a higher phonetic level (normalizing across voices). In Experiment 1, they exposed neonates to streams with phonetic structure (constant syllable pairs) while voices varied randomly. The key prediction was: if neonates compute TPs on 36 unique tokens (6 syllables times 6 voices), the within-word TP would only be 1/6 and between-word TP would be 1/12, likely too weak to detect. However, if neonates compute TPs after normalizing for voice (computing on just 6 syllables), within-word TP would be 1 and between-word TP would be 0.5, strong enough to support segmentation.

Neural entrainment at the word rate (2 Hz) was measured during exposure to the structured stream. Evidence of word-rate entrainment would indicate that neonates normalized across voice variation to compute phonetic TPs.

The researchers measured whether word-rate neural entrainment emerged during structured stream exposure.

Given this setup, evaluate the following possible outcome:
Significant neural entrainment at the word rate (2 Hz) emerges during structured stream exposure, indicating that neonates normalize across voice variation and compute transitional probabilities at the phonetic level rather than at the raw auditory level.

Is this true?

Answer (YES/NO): YES